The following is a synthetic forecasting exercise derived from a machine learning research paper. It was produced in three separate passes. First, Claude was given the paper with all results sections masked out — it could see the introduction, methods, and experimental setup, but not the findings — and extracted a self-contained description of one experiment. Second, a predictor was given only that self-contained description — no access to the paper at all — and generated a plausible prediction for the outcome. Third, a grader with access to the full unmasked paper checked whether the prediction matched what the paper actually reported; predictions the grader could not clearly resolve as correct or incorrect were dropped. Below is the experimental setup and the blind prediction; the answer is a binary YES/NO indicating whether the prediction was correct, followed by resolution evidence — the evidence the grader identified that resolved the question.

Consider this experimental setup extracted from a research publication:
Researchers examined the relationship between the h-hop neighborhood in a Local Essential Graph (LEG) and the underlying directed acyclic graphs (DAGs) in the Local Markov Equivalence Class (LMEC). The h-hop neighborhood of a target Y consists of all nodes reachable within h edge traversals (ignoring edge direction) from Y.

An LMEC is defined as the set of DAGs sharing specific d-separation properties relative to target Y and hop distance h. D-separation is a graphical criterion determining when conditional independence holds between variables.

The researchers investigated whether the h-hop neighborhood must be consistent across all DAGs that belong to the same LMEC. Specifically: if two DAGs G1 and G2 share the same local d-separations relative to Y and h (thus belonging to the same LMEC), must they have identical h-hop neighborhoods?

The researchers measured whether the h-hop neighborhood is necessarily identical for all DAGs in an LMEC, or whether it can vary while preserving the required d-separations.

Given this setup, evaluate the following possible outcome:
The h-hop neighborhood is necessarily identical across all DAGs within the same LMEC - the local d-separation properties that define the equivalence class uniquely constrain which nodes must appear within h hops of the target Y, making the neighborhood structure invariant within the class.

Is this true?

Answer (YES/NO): YES